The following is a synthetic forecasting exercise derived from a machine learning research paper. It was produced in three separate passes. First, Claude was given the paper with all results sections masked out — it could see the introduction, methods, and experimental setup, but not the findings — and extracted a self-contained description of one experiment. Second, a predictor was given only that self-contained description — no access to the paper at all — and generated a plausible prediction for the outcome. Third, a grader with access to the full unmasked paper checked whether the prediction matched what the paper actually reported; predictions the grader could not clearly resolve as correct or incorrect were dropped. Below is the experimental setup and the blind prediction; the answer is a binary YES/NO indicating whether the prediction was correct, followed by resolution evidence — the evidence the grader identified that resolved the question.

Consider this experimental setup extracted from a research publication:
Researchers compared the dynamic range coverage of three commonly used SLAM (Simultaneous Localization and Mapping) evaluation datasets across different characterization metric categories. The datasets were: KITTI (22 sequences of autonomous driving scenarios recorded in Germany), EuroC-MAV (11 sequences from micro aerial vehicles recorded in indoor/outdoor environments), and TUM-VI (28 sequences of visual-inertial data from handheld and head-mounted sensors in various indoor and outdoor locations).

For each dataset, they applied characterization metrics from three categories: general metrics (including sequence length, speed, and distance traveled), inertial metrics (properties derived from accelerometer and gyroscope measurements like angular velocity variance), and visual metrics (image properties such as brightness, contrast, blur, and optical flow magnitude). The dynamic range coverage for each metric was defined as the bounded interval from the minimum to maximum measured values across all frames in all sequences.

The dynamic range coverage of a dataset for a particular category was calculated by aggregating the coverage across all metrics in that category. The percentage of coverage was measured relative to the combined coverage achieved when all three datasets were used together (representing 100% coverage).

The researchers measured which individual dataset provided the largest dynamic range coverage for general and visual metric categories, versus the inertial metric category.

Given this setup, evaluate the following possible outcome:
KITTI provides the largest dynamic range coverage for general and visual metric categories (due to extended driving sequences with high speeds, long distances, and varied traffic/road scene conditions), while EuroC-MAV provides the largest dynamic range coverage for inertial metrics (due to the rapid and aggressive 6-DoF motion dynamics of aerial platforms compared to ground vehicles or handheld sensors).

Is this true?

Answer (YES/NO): NO